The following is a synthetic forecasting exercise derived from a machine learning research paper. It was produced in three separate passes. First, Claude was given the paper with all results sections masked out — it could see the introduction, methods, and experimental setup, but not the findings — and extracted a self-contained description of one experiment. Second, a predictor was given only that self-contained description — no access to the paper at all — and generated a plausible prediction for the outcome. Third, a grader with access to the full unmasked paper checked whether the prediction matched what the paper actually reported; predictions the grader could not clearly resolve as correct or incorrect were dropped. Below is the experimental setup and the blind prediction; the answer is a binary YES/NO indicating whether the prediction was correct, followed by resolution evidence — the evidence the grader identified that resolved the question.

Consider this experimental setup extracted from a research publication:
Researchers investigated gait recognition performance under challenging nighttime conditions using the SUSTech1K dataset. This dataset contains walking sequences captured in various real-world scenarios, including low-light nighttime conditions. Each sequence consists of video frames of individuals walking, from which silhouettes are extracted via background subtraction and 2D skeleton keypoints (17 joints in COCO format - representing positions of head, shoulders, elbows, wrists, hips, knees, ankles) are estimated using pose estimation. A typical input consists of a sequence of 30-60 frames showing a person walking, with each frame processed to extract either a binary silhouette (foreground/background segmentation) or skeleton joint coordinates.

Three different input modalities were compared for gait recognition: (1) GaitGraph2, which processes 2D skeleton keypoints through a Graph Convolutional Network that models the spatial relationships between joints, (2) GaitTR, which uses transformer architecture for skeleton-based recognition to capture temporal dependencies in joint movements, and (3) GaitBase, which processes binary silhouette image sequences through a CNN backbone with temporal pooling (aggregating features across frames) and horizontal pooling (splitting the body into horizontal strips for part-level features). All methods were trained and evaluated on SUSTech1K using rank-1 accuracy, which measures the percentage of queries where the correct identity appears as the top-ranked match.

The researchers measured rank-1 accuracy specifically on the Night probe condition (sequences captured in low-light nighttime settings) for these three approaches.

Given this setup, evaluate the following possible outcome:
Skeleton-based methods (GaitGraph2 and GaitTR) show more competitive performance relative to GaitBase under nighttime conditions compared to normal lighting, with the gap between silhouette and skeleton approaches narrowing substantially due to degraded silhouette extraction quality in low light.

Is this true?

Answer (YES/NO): YES